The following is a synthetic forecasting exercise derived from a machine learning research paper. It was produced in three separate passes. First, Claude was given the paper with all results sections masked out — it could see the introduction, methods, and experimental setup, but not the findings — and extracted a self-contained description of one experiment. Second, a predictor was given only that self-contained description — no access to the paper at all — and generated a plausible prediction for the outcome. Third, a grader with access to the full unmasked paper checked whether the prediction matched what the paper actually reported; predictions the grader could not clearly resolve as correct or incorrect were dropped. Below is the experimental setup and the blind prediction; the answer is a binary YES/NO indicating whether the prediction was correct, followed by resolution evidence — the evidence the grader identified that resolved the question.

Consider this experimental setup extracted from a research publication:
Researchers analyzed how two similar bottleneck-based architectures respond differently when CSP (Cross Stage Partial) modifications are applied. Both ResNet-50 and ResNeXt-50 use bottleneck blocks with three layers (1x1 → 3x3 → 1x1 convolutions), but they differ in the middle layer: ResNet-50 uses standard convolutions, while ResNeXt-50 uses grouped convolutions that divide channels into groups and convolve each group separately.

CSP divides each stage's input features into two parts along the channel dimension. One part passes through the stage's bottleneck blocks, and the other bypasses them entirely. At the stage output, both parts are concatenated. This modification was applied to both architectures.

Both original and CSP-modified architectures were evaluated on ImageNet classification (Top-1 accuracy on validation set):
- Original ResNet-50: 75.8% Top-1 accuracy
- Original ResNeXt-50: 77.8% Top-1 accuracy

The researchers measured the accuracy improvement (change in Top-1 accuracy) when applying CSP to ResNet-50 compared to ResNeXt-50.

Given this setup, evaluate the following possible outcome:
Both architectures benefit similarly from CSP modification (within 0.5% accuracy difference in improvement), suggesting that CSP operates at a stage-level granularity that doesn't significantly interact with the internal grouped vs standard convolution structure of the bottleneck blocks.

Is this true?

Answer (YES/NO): NO